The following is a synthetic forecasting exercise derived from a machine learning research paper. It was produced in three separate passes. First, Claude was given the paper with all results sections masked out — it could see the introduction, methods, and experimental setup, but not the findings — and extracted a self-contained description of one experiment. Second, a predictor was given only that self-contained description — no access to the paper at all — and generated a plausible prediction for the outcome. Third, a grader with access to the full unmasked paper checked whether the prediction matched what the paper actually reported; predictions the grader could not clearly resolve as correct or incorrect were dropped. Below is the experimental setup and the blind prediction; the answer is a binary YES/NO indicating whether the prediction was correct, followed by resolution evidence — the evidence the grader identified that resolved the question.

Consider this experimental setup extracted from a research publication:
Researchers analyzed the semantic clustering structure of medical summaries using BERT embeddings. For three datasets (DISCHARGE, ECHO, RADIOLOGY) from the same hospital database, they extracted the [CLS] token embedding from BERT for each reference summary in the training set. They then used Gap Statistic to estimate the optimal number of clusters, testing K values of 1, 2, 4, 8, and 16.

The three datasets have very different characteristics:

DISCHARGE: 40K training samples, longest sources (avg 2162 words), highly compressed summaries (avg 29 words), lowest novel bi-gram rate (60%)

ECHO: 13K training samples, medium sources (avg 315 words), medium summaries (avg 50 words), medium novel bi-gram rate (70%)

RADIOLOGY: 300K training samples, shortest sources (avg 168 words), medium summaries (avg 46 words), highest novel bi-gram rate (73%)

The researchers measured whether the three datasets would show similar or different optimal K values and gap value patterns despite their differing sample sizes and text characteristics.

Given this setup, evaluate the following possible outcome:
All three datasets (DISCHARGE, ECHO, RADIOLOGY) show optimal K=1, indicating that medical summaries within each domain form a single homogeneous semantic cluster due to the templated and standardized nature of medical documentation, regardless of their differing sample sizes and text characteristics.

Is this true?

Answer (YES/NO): YES